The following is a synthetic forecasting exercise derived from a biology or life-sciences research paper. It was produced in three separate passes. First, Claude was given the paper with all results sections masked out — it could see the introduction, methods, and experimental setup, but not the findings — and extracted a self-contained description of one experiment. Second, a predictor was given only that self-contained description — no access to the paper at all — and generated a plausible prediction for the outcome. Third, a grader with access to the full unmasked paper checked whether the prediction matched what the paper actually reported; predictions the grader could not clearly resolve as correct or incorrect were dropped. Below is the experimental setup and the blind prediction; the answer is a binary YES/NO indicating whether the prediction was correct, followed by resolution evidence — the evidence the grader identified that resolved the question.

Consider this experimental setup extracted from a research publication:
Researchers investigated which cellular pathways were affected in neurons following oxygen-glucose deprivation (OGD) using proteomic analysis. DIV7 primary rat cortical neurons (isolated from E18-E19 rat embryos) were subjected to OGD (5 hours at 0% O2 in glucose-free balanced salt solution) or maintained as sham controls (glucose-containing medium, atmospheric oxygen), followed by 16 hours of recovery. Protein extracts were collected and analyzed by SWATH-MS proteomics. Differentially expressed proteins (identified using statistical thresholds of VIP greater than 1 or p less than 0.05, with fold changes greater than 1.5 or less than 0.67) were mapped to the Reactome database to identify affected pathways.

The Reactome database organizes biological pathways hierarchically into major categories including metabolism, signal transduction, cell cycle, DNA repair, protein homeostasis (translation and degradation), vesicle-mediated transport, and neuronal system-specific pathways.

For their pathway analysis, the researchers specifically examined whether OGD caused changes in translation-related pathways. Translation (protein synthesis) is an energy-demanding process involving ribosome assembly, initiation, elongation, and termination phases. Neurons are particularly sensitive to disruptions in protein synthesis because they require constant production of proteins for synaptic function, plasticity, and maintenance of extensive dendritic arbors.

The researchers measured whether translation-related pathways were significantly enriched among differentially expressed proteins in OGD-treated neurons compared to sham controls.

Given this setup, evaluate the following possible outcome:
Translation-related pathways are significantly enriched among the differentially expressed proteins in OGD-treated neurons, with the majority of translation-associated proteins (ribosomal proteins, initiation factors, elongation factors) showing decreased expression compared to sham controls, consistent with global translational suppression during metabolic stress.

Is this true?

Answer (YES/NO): NO